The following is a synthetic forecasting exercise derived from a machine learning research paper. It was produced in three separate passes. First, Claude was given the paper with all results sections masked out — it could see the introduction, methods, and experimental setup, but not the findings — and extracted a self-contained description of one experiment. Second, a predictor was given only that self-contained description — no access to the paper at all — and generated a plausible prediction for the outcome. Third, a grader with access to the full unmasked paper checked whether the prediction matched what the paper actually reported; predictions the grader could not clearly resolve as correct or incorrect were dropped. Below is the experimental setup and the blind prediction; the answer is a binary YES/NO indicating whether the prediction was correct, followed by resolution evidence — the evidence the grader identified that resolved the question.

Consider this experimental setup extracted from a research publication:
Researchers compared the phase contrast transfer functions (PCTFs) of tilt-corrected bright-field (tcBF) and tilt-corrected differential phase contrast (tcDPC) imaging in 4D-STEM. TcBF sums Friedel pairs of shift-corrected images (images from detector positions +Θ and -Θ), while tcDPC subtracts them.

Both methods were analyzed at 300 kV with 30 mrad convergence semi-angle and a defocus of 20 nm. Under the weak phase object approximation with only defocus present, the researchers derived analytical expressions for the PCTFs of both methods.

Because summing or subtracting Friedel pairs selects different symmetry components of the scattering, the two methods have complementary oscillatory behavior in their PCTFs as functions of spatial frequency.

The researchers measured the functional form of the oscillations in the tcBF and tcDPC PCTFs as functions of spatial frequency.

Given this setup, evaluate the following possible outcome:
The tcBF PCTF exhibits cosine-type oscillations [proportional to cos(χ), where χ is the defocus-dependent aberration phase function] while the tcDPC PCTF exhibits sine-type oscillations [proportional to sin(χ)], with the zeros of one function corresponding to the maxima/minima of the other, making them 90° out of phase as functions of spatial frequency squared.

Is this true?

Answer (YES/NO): NO